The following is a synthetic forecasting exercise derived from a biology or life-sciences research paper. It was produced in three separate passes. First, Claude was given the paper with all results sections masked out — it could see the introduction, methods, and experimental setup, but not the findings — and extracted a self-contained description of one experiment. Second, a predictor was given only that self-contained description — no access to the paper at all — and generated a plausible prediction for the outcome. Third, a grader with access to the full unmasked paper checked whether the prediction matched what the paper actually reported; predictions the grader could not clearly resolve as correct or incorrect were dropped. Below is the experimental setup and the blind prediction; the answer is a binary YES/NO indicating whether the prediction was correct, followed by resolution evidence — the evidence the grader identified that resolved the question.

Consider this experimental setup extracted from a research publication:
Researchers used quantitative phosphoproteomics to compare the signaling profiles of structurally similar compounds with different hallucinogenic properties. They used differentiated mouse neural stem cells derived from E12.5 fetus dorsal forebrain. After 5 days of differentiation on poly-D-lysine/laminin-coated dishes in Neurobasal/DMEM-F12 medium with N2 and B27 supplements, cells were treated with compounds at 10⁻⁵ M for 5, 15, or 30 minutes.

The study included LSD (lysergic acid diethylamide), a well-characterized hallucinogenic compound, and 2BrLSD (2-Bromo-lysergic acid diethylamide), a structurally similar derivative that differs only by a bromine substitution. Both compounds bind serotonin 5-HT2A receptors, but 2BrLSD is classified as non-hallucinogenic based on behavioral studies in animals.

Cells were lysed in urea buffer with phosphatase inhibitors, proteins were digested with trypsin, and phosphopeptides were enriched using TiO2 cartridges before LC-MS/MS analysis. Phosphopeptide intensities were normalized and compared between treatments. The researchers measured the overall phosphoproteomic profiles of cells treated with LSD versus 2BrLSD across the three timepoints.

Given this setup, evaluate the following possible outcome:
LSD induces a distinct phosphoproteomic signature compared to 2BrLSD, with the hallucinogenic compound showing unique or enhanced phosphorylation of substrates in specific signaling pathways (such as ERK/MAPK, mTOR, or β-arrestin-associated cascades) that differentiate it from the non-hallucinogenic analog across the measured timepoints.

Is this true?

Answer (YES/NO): YES